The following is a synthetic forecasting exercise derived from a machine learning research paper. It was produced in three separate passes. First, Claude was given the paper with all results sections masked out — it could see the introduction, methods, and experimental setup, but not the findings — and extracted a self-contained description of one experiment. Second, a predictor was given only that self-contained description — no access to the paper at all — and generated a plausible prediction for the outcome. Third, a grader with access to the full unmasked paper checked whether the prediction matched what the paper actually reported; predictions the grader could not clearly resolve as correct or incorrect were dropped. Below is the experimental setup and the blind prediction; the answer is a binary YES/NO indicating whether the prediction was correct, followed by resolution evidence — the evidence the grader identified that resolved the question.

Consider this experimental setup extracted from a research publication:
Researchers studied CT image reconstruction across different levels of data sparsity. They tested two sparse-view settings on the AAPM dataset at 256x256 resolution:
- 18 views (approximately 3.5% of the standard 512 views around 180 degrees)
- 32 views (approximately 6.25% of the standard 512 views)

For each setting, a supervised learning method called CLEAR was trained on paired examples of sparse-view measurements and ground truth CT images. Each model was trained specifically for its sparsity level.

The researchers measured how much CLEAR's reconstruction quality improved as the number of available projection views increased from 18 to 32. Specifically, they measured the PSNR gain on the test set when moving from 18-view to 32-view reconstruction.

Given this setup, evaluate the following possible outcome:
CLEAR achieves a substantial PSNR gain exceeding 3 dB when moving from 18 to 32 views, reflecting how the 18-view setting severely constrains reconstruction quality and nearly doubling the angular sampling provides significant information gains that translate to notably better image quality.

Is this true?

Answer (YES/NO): YES